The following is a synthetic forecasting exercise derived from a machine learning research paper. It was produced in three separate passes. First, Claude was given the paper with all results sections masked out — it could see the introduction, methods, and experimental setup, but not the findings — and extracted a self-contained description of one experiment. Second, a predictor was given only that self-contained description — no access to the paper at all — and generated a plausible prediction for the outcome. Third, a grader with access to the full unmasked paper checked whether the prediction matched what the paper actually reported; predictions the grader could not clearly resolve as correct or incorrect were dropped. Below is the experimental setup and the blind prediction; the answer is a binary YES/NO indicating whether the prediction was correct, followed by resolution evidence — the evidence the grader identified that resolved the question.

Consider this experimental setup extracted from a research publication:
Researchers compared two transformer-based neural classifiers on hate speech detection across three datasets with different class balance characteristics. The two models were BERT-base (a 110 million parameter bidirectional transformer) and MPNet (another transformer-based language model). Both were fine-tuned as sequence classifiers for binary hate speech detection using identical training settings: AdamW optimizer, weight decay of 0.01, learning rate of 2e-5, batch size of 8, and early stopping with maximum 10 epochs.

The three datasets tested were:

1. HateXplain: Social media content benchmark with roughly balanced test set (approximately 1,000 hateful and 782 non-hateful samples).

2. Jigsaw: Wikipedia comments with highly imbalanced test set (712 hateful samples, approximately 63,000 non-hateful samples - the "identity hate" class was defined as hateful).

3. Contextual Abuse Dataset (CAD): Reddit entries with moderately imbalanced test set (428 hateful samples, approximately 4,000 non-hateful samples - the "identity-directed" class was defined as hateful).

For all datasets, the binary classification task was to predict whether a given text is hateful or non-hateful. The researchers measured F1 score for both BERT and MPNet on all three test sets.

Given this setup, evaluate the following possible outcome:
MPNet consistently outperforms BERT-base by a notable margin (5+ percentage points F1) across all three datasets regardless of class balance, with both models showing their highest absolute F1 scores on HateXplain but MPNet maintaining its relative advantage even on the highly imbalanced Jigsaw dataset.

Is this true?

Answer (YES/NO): NO